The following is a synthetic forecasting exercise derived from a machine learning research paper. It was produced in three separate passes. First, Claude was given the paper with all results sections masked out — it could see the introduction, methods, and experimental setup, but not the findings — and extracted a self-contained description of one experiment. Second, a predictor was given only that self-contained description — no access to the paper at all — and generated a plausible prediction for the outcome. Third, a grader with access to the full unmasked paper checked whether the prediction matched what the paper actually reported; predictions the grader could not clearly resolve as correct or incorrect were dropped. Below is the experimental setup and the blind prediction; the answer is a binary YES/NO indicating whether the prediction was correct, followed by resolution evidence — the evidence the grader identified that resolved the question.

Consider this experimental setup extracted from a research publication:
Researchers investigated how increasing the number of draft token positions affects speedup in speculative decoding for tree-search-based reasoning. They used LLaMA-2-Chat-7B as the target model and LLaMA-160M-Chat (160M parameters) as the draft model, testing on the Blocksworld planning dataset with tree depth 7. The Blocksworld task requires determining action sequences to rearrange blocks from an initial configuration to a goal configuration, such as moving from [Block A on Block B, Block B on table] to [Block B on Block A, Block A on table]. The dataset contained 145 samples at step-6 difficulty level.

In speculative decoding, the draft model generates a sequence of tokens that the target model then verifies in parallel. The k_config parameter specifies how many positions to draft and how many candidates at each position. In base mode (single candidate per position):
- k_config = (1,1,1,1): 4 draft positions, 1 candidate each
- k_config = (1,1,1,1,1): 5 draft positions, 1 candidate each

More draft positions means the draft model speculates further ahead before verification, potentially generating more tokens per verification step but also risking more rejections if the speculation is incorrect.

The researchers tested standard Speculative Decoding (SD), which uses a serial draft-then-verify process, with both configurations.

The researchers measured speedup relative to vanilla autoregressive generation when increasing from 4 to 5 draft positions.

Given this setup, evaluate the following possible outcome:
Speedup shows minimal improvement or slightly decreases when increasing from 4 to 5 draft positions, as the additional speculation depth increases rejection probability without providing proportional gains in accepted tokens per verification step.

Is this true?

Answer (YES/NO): NO